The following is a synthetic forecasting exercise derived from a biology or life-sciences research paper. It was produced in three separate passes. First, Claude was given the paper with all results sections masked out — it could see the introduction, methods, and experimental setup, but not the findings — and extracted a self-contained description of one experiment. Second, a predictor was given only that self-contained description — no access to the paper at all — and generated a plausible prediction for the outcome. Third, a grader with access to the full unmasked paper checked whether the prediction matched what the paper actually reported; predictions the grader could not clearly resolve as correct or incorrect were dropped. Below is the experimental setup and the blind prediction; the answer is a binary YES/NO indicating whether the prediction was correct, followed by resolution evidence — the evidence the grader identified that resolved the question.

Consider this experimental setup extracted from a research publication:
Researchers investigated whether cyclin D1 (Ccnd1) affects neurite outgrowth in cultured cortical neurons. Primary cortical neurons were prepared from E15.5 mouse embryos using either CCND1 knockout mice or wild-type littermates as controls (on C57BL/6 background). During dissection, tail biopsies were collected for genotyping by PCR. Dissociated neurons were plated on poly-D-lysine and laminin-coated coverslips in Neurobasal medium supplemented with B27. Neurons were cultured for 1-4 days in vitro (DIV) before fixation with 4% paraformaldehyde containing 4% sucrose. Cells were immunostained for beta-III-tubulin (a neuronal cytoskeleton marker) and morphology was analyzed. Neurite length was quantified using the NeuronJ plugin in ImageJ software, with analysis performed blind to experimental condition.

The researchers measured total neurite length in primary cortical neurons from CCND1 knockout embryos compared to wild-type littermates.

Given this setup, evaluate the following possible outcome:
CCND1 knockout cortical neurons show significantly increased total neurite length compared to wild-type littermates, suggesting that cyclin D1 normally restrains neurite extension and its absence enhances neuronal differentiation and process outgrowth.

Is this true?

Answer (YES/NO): NO